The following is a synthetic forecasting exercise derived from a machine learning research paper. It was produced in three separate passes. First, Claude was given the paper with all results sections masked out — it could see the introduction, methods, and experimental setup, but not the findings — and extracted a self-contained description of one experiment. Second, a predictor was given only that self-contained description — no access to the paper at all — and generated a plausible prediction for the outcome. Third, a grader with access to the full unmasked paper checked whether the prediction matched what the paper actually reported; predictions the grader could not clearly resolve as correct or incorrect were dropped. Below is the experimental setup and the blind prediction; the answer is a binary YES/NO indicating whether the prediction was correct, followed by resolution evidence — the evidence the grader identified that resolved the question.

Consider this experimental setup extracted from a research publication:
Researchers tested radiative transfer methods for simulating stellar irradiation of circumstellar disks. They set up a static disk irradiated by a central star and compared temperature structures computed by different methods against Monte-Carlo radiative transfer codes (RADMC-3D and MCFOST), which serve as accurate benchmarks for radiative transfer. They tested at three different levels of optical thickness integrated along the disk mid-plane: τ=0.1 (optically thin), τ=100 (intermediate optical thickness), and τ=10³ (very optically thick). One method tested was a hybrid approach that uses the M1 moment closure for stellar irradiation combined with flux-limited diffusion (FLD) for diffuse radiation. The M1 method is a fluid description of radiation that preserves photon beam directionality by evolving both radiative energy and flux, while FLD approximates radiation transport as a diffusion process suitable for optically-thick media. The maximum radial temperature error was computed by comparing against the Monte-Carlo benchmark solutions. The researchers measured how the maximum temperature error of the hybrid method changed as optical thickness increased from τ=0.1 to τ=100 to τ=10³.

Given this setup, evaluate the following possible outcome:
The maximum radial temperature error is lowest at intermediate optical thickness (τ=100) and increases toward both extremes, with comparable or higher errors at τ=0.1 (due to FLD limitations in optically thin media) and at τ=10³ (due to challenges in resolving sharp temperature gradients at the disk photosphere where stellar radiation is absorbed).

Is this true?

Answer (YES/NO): NO